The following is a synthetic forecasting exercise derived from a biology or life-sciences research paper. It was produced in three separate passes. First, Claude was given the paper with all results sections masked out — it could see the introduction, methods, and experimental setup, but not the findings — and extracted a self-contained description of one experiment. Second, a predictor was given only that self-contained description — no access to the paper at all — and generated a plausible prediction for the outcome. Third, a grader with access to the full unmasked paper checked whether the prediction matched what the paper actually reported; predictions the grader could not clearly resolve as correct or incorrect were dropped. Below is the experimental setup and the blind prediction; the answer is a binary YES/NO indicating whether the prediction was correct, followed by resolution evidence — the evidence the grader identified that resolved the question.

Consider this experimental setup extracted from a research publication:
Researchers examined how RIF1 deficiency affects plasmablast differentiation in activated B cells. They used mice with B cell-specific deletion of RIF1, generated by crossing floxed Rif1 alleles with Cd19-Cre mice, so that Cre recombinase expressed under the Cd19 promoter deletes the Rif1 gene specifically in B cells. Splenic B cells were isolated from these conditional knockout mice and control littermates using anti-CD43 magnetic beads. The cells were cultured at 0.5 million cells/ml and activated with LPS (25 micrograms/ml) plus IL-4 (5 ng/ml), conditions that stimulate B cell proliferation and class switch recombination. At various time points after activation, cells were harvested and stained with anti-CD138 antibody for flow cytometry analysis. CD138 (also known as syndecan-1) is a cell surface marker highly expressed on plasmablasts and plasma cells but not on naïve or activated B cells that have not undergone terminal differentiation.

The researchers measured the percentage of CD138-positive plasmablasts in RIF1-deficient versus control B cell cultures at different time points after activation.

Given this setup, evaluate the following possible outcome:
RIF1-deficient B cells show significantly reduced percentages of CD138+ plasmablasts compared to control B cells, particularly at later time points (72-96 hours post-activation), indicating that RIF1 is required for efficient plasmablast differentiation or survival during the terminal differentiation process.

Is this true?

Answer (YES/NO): NO